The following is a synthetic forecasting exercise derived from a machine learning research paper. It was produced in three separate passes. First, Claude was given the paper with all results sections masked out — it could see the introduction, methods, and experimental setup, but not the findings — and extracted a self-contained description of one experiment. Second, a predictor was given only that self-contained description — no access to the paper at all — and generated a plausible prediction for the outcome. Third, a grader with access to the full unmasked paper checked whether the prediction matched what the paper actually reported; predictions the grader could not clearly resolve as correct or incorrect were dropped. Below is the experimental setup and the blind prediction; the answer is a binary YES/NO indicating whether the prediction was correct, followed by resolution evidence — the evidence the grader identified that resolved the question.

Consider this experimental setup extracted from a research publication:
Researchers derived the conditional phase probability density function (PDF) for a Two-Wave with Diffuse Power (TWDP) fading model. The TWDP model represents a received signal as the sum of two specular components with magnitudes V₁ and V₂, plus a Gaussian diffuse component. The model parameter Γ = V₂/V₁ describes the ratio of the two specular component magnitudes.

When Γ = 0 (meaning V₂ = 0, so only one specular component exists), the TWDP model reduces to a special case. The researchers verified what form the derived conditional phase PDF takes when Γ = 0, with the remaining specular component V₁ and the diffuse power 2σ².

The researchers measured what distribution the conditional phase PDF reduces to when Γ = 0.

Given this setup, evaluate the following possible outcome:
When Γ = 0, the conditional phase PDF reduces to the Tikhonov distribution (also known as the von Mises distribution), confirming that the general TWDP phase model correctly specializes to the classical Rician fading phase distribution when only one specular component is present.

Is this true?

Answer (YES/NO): NO